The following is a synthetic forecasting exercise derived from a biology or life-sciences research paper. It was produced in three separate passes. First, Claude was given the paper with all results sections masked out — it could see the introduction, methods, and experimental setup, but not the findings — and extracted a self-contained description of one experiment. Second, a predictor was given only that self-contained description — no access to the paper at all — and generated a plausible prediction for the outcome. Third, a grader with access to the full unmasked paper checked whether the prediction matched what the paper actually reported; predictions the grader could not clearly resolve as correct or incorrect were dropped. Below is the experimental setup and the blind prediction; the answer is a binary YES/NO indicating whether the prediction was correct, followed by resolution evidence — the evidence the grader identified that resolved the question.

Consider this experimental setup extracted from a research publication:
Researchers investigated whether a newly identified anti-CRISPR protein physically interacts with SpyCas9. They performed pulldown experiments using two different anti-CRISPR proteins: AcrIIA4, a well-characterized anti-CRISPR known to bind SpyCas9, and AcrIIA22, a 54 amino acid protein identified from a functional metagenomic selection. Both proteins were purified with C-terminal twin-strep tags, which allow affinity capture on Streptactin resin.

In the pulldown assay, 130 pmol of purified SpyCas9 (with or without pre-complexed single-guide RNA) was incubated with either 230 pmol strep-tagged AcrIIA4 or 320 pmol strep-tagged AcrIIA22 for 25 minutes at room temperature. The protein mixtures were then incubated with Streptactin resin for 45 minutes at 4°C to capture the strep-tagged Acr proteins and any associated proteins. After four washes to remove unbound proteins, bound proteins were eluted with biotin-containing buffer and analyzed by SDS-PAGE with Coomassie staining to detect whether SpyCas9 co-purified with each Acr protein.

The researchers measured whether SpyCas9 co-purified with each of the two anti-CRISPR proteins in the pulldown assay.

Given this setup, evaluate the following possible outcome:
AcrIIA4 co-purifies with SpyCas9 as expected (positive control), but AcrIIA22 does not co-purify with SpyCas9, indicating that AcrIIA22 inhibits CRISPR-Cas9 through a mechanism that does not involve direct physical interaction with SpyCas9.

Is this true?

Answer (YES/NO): YES